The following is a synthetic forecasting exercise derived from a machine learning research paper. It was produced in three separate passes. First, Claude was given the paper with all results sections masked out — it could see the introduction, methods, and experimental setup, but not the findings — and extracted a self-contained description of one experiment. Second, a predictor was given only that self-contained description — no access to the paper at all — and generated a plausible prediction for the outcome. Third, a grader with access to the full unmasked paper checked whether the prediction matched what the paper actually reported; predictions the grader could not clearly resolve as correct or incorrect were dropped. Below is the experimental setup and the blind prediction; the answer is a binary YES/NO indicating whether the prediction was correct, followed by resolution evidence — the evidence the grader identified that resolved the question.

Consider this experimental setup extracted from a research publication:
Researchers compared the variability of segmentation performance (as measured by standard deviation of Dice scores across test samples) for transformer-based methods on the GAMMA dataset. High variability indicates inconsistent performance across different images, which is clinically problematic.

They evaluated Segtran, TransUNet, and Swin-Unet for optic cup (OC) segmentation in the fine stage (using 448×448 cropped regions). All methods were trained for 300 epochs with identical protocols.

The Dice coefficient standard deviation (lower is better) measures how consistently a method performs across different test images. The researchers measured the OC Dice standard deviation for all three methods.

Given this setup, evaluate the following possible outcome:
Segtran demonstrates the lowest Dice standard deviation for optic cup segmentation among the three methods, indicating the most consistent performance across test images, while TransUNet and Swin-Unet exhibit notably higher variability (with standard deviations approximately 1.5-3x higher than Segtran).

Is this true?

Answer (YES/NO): NO